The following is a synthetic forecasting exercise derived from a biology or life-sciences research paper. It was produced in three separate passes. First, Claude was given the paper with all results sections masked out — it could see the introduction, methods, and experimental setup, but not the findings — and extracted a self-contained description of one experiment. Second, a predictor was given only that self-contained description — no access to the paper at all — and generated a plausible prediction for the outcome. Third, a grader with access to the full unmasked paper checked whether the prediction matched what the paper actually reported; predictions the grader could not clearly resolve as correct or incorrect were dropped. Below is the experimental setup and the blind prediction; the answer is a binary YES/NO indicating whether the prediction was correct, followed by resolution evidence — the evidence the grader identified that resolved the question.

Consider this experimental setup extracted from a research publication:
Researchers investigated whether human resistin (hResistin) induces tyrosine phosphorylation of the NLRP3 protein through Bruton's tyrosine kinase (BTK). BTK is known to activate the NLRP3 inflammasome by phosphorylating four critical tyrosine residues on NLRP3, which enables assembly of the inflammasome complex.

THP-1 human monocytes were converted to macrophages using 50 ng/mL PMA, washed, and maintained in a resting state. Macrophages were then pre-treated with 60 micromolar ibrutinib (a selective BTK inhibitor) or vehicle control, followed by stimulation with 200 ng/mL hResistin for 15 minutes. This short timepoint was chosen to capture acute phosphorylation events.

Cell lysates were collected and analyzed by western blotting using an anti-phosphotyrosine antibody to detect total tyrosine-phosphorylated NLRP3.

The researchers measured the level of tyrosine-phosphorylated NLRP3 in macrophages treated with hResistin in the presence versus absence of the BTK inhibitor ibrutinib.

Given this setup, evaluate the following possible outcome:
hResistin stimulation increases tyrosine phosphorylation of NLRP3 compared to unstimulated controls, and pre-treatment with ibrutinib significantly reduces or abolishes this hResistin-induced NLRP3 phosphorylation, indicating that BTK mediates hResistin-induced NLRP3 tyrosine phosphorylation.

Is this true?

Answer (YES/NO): YES